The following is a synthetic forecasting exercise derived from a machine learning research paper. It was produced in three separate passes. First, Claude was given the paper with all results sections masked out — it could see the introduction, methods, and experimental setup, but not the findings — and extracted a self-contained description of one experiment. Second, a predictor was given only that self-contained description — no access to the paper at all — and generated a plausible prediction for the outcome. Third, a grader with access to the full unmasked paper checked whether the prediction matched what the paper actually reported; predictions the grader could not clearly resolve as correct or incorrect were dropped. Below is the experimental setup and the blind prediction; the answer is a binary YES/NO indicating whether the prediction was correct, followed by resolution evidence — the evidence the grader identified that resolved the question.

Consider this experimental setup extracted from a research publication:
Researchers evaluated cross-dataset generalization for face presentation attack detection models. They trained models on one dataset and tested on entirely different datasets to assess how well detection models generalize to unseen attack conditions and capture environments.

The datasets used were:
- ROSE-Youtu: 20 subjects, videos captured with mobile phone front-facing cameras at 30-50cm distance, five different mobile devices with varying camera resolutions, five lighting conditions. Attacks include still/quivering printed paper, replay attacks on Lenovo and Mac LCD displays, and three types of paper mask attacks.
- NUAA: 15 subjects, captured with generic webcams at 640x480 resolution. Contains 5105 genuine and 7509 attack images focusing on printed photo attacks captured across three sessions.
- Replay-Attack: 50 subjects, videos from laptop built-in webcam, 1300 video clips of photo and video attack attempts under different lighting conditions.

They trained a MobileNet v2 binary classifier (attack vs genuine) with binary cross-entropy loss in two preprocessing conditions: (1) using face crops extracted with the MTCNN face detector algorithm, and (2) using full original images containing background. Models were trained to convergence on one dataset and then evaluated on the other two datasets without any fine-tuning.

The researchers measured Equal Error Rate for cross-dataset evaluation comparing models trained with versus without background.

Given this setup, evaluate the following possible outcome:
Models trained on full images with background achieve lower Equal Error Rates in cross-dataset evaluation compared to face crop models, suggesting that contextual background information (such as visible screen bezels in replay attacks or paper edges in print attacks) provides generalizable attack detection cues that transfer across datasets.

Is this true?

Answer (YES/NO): YES